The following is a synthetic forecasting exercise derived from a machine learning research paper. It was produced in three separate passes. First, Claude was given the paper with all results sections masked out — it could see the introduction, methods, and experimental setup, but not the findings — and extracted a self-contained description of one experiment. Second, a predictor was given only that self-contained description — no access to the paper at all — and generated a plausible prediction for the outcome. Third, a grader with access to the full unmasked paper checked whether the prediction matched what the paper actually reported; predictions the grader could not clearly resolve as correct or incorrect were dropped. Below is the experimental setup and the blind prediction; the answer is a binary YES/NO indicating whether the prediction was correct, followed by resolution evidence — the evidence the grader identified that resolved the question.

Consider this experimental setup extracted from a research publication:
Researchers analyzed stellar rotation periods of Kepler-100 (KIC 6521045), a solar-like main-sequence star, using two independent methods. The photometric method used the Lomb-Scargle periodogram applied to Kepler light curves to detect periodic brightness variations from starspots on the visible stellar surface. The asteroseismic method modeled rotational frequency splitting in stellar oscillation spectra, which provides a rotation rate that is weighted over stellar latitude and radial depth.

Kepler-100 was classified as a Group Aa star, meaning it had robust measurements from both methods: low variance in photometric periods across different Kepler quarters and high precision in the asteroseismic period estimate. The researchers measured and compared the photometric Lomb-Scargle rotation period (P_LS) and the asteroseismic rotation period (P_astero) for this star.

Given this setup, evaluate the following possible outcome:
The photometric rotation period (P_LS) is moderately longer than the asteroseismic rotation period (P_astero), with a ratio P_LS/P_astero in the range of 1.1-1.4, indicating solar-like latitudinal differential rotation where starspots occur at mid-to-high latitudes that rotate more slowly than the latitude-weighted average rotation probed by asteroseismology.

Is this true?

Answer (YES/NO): NO